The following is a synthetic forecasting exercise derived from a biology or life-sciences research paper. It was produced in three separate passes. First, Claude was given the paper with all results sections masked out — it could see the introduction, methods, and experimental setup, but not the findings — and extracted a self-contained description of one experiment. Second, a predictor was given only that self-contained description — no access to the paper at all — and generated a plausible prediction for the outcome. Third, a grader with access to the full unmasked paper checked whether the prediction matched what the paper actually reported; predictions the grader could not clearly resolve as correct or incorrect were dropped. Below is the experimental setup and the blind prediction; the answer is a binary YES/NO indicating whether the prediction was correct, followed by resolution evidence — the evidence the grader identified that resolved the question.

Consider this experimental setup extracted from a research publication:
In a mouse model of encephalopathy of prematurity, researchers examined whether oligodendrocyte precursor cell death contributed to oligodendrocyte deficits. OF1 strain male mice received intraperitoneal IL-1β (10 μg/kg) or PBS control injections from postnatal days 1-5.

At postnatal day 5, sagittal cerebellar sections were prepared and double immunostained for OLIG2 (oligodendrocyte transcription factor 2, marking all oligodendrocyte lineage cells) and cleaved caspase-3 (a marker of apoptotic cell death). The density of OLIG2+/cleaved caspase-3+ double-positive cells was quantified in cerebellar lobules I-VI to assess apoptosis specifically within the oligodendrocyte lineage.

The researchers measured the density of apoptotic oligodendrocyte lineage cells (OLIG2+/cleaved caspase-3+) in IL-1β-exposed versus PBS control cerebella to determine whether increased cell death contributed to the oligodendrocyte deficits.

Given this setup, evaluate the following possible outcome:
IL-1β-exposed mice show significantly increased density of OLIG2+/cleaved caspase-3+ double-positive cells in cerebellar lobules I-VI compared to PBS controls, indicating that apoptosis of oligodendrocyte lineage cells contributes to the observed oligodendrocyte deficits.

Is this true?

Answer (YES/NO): NO